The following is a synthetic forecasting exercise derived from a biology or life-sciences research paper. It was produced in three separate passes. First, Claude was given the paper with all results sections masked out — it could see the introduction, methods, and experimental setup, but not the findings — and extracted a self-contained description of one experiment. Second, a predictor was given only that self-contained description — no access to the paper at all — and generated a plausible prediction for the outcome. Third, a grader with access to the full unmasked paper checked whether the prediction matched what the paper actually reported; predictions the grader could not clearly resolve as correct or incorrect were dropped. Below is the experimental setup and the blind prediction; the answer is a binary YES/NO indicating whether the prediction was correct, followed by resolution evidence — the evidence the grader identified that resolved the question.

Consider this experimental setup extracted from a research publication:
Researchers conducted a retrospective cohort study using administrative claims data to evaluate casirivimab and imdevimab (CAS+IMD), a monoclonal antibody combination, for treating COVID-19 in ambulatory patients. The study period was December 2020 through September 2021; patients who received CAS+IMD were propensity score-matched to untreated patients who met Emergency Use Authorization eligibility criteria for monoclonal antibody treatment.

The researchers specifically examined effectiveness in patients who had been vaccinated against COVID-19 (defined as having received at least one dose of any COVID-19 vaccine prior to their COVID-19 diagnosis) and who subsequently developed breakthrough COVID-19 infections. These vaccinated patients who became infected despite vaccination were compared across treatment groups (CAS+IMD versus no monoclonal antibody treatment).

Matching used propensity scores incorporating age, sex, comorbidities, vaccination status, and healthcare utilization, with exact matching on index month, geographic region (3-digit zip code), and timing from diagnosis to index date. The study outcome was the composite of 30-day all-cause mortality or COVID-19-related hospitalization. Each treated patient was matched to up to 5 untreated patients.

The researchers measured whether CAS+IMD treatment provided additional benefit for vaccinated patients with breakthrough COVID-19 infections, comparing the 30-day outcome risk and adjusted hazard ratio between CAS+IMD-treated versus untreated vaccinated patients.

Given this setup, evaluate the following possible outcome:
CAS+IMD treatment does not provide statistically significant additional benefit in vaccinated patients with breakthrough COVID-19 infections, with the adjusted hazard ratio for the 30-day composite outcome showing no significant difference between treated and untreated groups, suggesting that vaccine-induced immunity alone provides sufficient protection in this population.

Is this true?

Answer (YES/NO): NO